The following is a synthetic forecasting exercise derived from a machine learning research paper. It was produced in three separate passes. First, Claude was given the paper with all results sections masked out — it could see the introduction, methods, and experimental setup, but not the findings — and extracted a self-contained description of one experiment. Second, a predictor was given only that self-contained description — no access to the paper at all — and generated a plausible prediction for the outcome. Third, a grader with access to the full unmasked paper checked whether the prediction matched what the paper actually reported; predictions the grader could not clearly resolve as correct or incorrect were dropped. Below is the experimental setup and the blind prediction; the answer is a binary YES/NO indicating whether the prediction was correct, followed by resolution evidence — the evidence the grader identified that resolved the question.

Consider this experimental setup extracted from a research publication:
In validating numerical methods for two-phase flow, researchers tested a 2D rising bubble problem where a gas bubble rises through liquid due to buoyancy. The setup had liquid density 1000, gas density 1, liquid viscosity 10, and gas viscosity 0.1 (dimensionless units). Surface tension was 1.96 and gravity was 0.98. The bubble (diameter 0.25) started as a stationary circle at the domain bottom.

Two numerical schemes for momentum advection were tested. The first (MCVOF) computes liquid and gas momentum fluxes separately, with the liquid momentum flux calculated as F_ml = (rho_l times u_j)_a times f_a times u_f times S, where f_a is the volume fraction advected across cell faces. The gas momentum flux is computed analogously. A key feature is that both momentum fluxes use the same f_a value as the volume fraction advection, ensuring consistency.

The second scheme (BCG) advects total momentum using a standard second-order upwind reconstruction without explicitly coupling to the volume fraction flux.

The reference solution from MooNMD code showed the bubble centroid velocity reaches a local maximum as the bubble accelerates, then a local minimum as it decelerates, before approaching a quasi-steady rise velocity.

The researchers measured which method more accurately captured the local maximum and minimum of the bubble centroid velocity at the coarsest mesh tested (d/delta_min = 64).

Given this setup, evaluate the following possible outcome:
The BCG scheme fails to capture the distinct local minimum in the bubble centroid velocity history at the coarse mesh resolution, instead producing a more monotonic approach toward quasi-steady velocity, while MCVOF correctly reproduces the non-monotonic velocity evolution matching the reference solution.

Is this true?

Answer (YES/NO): NO